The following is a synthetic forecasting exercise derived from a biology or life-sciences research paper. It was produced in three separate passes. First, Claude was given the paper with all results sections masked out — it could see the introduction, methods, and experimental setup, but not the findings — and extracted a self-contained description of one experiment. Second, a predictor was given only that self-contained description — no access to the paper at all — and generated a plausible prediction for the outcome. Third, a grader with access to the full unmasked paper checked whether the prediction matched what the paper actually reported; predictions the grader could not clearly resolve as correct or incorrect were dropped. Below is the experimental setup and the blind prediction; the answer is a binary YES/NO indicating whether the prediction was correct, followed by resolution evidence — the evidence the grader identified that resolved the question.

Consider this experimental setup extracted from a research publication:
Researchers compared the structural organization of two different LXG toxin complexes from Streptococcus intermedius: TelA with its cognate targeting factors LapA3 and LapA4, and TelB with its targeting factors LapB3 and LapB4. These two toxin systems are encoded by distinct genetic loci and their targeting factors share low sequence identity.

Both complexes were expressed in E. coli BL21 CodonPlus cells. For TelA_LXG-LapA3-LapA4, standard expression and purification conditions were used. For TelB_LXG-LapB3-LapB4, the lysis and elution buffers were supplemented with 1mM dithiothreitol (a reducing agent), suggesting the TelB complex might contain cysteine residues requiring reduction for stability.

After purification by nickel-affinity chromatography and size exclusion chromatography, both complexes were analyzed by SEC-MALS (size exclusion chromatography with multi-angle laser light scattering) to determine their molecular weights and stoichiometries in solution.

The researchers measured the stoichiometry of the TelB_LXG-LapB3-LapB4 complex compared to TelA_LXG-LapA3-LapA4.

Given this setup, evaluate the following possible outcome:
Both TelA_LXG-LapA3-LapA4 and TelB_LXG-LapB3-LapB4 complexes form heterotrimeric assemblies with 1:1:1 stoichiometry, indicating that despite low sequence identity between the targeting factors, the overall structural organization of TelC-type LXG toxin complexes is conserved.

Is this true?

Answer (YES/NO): YES